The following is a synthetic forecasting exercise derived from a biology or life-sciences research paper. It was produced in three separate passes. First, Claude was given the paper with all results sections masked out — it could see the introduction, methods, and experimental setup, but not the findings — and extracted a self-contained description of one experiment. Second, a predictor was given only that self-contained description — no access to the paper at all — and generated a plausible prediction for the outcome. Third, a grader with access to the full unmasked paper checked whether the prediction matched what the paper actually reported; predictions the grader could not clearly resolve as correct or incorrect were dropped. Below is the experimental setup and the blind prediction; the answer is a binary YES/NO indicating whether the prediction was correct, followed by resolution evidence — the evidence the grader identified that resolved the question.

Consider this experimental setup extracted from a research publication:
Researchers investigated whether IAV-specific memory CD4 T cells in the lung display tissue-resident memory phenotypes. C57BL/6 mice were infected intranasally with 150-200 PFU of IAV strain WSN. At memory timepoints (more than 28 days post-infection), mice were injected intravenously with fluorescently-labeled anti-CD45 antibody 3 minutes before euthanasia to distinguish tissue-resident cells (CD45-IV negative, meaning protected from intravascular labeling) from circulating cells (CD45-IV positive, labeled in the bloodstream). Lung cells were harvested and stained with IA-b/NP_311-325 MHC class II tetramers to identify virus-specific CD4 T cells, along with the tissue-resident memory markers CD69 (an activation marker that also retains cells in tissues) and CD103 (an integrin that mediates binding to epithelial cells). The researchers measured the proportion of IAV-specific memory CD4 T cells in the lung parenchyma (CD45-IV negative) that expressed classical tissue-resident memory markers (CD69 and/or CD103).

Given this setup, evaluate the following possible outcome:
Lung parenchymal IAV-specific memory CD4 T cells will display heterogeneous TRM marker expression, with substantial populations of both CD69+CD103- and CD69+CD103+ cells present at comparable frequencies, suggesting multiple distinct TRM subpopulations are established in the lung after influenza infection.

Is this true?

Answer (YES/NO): NO